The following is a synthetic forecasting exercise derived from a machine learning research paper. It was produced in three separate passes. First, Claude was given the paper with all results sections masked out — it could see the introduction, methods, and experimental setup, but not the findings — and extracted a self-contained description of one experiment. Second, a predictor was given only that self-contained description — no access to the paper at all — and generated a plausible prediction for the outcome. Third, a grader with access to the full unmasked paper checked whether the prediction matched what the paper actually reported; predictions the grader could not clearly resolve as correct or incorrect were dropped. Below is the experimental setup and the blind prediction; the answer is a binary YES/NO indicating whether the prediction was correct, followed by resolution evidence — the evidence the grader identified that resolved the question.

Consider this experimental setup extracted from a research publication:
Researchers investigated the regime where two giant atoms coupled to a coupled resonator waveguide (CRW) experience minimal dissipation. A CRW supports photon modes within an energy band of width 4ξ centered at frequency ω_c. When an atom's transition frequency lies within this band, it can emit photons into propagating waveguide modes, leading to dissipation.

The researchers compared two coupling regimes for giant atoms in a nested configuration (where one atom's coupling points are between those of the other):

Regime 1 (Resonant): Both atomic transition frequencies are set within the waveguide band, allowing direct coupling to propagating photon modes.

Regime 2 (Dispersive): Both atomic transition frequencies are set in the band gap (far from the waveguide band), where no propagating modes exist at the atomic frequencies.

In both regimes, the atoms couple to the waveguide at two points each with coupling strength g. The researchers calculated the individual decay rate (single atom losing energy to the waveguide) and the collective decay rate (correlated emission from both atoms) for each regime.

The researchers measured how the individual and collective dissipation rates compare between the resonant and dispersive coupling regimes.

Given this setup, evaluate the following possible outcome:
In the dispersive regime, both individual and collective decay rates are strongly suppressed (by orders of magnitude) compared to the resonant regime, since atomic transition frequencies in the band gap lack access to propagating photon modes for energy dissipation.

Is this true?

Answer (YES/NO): YES